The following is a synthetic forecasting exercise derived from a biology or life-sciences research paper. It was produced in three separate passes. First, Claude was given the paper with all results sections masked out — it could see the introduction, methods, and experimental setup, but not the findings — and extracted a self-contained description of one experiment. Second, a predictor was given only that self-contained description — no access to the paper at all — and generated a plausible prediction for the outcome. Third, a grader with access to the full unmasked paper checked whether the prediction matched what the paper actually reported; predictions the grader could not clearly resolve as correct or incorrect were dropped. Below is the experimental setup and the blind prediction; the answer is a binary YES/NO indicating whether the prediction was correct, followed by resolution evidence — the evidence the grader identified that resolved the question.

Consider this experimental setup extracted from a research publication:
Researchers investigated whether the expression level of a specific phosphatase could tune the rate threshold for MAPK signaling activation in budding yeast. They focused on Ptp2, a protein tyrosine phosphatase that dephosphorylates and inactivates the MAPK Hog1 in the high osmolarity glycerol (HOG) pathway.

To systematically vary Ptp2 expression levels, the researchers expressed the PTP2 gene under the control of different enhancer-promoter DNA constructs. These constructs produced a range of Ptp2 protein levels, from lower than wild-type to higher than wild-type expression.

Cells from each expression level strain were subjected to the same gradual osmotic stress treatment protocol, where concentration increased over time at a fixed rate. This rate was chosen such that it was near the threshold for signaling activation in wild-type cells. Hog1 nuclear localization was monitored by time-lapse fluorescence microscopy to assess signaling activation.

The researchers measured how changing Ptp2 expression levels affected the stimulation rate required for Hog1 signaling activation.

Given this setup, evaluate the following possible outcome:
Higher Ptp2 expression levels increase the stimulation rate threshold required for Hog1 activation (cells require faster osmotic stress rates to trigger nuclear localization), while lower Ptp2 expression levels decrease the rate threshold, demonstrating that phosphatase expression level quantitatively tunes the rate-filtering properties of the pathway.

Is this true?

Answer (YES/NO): YES